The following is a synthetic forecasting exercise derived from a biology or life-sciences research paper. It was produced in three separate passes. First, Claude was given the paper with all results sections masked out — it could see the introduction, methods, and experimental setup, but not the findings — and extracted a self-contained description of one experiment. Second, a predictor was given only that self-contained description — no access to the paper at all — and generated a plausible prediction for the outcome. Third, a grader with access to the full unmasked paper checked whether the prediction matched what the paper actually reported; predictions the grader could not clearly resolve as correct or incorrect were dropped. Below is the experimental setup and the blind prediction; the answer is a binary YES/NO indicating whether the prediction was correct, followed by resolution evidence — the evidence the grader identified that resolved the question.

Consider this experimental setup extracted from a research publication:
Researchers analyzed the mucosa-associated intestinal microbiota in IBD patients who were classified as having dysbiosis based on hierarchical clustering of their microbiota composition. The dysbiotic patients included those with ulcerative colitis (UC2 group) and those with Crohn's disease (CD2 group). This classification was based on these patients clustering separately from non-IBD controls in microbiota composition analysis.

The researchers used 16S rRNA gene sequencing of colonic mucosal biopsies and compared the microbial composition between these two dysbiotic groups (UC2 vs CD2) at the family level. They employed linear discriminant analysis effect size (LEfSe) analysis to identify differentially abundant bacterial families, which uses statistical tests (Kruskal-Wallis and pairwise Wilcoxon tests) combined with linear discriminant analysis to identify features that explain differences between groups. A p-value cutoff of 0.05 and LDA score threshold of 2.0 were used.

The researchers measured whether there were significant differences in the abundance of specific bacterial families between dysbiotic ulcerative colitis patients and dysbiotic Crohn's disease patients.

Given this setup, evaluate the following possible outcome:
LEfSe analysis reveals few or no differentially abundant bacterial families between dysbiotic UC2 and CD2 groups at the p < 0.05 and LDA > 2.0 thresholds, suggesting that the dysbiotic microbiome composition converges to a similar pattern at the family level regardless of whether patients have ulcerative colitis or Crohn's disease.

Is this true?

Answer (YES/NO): YES